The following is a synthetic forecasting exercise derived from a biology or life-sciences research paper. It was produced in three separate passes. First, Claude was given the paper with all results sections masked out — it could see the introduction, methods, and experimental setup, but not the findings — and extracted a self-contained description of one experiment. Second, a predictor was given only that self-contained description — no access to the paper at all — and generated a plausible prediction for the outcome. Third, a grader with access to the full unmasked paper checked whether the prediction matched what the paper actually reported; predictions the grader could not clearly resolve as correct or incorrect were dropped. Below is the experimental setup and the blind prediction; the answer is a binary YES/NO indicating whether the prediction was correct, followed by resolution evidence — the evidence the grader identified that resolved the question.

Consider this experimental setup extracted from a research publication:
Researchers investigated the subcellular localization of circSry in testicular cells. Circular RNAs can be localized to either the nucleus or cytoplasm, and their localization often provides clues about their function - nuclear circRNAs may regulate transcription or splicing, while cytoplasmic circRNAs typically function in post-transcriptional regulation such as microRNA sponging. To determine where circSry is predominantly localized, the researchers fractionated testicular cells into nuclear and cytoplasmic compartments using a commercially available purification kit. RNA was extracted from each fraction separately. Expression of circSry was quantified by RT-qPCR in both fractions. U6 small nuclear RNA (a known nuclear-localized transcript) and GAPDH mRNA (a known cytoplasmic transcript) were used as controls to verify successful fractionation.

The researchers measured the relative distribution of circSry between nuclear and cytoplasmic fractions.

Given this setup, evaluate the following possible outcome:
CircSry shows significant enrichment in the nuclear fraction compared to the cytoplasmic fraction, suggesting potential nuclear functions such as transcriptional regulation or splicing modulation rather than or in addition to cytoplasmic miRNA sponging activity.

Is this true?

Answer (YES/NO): NO